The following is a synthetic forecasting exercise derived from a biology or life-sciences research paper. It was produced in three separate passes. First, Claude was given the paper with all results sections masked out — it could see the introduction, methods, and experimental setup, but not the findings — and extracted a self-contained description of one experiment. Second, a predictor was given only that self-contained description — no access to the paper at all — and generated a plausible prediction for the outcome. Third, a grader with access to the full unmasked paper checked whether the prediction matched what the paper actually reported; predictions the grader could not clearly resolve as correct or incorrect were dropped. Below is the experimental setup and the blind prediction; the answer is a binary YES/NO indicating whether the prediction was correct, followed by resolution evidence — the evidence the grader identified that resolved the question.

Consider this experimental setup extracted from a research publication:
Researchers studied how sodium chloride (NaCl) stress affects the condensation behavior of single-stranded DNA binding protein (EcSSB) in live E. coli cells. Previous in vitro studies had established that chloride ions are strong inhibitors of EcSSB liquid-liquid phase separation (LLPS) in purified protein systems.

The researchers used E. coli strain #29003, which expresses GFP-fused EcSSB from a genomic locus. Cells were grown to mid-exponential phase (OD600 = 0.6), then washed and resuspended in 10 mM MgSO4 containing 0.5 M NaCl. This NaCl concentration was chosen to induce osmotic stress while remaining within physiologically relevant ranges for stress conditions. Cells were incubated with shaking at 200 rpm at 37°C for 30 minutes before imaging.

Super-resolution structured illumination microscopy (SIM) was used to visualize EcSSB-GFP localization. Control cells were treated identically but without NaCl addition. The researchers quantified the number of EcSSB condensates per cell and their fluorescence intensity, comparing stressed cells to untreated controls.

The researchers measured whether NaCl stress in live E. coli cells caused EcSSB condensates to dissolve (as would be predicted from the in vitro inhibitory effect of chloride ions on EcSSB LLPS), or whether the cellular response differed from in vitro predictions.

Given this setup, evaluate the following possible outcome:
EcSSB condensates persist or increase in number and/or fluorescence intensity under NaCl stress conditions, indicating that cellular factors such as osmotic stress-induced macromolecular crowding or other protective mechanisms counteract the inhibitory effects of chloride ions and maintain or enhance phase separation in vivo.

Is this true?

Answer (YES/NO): YES